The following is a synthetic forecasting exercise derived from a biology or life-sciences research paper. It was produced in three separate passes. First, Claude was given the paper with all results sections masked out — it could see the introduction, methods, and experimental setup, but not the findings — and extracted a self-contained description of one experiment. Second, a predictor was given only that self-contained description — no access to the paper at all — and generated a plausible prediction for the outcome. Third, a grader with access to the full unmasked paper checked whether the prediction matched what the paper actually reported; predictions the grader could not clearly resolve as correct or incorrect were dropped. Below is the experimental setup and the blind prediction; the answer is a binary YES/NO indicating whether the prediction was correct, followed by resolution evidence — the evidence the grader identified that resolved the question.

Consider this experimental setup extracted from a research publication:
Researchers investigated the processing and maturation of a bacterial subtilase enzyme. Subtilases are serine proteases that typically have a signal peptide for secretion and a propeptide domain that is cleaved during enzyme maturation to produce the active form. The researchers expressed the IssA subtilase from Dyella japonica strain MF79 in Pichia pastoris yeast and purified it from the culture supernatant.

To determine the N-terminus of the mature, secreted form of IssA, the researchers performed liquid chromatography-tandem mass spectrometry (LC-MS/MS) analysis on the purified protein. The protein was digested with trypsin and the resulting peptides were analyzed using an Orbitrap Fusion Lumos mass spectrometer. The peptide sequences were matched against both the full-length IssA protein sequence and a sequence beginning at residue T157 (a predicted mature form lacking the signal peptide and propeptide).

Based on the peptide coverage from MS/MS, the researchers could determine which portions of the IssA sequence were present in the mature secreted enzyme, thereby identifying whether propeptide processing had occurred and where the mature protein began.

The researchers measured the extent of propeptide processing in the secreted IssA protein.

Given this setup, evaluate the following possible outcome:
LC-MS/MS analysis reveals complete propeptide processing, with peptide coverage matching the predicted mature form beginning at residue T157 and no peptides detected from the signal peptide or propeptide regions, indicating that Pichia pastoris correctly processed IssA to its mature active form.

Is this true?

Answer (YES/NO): YES